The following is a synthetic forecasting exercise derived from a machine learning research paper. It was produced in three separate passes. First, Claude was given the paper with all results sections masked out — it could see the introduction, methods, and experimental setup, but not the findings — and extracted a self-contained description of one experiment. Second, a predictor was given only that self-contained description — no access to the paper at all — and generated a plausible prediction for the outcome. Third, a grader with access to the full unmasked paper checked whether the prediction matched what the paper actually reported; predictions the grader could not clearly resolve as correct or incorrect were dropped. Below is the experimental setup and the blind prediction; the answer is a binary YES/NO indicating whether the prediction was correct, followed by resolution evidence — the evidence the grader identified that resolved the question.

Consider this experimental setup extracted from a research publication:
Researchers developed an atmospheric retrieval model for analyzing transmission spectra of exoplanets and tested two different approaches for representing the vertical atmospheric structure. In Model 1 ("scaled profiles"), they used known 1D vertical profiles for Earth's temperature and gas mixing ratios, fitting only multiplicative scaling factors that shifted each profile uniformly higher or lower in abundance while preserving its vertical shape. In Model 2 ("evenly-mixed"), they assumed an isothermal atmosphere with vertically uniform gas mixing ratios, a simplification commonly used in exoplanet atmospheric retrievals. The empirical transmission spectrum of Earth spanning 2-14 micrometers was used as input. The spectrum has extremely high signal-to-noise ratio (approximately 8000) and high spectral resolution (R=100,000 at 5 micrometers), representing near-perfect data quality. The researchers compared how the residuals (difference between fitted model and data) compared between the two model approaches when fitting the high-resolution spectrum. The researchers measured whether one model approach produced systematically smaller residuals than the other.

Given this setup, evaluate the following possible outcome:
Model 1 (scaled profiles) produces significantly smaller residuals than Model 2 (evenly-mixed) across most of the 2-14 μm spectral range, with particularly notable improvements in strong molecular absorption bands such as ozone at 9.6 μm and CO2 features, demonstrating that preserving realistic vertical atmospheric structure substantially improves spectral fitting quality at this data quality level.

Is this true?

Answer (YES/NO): YES